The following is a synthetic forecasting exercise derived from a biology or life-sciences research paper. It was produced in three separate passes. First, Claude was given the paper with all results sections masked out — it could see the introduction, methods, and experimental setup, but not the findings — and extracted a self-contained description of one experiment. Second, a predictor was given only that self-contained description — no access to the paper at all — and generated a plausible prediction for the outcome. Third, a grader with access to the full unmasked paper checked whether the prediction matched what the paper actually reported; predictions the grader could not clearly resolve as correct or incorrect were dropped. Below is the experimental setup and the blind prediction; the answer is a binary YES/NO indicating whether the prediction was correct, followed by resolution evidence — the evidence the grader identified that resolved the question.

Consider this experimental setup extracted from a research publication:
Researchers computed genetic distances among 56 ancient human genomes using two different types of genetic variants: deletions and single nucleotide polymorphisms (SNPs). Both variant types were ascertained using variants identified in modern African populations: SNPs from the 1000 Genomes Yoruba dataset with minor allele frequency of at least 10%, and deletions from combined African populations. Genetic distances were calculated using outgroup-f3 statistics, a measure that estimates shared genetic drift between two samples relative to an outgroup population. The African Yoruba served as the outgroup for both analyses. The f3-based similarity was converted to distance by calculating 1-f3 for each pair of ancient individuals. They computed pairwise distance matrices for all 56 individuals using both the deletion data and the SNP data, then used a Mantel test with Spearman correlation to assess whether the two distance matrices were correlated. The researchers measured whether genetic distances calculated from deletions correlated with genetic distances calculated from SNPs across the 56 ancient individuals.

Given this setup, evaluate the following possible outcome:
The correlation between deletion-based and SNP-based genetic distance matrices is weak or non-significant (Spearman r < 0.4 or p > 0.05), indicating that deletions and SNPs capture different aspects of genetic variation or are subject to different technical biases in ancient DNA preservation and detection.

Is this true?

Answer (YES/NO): NO